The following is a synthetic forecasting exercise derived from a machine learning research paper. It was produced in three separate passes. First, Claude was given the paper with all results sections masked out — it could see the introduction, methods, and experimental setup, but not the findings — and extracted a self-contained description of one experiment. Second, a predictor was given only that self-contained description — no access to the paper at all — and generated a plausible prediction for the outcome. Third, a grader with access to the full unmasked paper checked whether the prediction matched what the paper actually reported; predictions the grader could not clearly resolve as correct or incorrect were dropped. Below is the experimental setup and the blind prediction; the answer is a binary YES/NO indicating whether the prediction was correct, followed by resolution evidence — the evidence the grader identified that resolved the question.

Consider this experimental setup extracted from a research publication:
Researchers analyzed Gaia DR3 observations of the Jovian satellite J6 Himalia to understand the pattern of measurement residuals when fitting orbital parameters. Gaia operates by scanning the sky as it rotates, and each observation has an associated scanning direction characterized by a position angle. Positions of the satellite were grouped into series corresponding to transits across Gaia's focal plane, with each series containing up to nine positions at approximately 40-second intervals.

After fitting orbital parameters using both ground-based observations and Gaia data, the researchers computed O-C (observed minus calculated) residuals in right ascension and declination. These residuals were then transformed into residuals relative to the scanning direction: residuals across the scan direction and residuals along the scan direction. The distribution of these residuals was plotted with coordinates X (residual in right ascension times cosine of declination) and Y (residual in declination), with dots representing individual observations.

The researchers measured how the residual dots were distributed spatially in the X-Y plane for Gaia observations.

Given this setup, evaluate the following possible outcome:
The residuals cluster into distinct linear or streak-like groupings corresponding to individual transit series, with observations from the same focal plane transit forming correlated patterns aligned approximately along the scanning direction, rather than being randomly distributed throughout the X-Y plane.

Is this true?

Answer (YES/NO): NO